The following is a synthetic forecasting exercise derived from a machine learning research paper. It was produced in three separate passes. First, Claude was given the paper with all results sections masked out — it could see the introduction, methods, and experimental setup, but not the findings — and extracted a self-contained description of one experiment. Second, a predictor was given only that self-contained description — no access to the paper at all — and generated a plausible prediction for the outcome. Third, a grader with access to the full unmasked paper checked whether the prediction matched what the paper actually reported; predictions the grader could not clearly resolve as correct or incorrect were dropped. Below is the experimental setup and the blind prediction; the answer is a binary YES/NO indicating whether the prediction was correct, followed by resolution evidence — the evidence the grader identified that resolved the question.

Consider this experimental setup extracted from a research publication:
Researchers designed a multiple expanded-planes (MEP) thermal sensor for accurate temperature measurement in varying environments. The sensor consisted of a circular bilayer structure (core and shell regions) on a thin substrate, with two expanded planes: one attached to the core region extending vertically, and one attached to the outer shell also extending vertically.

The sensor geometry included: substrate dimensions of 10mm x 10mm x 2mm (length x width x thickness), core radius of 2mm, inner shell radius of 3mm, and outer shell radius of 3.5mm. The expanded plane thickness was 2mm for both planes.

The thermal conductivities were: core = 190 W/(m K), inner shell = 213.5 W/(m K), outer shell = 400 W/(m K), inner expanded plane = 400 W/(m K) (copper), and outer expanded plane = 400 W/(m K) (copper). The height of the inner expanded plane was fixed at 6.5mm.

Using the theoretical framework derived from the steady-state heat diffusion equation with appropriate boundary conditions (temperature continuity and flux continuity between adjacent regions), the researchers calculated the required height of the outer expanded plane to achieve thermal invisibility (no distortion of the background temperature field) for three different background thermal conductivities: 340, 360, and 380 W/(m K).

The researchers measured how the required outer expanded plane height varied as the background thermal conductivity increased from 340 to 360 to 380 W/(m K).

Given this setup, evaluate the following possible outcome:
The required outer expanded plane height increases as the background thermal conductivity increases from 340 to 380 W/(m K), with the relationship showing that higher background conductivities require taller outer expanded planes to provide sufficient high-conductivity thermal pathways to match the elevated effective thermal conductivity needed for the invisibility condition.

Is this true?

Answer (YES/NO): YES